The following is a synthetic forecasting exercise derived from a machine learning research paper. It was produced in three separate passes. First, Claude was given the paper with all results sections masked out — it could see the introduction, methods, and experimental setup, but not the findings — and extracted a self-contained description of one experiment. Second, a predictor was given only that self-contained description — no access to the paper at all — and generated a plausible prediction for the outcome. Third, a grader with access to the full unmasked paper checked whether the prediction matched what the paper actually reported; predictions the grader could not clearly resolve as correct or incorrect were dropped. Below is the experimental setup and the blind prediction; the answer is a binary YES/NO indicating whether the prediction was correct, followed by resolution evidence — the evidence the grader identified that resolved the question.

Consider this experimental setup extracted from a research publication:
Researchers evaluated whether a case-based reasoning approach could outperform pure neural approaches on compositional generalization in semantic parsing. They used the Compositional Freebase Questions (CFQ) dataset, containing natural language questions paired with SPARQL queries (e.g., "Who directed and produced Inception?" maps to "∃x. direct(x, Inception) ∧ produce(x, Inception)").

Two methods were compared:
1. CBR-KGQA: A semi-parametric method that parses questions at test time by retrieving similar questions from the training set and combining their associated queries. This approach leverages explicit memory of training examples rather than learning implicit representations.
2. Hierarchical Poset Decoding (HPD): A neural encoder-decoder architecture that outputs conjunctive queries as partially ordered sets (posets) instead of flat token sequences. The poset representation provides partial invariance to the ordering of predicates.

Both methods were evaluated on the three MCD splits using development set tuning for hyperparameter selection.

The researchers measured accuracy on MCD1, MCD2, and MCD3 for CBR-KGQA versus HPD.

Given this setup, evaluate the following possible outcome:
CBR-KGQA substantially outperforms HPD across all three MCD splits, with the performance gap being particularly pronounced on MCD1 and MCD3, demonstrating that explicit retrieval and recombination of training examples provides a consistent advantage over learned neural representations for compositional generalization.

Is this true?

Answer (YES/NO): NO